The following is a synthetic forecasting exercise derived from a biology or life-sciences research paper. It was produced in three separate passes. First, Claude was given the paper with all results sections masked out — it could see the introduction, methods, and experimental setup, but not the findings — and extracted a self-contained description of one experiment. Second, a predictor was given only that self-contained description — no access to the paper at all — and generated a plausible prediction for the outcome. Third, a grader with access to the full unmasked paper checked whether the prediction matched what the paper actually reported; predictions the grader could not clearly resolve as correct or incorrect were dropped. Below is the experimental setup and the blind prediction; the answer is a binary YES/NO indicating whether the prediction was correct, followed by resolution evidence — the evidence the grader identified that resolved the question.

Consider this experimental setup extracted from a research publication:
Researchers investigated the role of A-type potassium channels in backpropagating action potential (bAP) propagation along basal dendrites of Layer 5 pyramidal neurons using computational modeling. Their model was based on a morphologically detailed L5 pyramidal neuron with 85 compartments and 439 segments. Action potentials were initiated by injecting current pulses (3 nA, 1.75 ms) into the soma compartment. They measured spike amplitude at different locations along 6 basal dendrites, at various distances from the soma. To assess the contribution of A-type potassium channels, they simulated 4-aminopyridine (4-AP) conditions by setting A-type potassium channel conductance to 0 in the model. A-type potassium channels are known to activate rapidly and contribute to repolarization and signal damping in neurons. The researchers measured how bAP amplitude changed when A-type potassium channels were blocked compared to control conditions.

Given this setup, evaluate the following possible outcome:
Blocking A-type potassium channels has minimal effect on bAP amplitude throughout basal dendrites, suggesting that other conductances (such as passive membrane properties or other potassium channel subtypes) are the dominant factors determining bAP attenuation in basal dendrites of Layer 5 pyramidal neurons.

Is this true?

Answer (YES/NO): NO